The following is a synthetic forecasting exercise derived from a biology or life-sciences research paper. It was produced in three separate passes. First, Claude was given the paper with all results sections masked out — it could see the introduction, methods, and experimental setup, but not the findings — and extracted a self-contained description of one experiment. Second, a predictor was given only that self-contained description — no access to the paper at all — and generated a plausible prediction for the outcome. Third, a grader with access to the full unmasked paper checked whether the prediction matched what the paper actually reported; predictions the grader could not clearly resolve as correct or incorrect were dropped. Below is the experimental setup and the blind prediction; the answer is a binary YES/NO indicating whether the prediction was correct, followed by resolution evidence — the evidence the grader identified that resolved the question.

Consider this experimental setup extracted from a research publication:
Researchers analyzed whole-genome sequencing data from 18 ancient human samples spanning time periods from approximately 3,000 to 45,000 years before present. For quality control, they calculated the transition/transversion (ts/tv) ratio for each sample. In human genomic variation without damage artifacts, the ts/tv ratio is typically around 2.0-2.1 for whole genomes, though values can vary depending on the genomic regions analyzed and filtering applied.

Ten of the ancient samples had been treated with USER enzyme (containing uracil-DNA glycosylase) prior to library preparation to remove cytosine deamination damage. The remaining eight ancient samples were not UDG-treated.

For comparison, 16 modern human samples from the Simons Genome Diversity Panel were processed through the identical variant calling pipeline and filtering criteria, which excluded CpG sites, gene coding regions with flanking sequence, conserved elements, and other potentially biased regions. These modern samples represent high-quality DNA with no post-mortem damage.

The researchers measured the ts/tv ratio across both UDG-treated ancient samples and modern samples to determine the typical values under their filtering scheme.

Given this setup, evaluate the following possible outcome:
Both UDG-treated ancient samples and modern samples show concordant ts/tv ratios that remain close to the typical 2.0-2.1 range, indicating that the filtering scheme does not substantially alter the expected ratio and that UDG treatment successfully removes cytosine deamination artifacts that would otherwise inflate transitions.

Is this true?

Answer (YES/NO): NO